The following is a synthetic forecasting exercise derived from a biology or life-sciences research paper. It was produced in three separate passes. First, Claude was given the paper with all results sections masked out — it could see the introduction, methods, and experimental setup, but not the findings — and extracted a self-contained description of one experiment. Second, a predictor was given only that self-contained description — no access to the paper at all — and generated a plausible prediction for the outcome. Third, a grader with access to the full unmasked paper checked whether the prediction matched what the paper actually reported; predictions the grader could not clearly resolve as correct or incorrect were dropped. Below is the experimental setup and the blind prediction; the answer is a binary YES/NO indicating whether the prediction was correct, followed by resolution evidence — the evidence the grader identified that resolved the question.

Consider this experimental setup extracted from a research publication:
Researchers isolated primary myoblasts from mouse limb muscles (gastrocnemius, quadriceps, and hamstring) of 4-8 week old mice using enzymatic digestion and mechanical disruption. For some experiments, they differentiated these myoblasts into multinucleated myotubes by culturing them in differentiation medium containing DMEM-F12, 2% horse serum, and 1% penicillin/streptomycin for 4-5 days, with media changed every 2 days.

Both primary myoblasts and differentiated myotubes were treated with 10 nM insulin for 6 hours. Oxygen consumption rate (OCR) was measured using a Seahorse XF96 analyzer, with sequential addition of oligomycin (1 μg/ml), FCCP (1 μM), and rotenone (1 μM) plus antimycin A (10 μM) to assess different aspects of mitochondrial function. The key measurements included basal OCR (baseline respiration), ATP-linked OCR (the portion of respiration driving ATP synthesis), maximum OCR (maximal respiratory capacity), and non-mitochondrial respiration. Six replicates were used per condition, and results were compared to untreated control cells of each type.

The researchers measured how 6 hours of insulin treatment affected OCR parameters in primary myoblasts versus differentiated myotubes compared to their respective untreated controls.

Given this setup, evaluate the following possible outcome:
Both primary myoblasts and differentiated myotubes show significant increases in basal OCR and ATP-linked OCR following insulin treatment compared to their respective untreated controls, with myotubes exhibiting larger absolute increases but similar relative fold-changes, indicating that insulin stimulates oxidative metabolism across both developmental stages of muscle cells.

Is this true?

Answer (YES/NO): NO